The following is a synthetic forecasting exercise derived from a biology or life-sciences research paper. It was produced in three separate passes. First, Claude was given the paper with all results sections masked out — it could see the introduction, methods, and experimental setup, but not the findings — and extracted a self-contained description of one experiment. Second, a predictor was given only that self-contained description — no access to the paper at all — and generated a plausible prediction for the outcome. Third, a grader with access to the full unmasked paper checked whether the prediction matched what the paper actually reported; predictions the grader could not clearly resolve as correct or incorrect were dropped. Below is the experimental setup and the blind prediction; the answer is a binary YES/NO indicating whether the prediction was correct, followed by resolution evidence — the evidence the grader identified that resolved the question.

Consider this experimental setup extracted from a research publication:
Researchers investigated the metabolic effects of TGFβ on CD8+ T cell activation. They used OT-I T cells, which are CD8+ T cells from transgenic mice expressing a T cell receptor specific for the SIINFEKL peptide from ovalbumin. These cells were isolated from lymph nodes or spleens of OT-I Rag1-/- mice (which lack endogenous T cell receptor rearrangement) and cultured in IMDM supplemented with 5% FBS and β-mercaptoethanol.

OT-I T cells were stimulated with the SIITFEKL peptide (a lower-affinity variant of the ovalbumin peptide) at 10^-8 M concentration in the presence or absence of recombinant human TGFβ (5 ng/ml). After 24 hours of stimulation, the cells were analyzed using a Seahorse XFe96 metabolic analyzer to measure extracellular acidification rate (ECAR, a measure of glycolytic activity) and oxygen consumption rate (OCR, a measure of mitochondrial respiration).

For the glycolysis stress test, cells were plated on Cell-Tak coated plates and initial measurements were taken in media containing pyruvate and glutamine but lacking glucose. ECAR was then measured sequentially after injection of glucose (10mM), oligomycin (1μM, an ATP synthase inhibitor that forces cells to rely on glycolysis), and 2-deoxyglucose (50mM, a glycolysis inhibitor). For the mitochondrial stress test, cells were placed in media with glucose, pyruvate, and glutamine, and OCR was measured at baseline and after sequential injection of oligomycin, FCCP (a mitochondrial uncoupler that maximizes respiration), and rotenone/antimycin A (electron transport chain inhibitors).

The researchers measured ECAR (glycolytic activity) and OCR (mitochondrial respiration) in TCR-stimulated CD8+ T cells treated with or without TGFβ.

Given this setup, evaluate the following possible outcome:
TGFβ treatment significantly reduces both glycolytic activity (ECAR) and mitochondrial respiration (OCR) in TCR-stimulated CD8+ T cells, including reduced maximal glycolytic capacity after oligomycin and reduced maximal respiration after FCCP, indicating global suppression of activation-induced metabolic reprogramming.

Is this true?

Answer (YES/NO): NO